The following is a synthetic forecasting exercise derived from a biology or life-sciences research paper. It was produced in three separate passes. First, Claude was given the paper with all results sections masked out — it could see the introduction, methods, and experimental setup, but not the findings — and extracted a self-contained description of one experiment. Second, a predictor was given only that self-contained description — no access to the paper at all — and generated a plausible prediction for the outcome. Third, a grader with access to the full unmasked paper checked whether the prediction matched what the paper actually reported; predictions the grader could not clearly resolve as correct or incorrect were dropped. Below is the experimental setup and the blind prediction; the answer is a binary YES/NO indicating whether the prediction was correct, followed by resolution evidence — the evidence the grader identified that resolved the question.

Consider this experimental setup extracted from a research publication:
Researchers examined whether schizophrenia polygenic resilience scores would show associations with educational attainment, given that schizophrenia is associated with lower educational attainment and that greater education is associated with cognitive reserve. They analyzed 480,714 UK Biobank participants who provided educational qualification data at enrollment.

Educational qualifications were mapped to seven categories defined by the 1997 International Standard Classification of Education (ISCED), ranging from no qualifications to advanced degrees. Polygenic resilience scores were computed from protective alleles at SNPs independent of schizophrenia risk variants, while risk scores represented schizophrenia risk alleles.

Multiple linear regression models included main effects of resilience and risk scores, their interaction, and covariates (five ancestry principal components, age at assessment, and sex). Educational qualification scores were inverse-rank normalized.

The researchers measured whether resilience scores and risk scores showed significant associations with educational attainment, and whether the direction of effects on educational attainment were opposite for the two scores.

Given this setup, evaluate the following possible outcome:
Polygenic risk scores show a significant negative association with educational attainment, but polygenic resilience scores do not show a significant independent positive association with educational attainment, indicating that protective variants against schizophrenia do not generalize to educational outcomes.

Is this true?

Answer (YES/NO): NO